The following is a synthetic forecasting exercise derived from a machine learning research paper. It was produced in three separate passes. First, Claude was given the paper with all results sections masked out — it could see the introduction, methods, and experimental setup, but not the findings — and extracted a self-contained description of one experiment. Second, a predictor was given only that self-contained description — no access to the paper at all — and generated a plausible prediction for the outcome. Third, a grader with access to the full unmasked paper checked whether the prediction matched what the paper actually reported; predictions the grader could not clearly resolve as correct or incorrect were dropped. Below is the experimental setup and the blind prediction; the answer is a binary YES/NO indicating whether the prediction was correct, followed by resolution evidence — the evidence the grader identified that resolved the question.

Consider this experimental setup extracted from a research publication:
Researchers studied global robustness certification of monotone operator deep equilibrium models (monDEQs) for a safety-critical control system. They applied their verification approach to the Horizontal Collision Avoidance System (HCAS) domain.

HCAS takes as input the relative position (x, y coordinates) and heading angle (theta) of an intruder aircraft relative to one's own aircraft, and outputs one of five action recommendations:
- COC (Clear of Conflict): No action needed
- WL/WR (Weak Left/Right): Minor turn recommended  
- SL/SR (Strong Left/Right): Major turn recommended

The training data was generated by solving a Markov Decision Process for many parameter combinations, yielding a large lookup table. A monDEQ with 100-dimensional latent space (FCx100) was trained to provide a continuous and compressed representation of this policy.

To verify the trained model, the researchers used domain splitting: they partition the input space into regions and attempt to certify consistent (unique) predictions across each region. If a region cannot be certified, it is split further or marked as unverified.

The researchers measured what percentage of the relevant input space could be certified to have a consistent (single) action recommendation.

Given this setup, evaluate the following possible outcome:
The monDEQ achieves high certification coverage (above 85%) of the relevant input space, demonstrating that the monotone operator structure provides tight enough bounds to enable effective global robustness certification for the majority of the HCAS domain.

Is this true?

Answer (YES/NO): NO